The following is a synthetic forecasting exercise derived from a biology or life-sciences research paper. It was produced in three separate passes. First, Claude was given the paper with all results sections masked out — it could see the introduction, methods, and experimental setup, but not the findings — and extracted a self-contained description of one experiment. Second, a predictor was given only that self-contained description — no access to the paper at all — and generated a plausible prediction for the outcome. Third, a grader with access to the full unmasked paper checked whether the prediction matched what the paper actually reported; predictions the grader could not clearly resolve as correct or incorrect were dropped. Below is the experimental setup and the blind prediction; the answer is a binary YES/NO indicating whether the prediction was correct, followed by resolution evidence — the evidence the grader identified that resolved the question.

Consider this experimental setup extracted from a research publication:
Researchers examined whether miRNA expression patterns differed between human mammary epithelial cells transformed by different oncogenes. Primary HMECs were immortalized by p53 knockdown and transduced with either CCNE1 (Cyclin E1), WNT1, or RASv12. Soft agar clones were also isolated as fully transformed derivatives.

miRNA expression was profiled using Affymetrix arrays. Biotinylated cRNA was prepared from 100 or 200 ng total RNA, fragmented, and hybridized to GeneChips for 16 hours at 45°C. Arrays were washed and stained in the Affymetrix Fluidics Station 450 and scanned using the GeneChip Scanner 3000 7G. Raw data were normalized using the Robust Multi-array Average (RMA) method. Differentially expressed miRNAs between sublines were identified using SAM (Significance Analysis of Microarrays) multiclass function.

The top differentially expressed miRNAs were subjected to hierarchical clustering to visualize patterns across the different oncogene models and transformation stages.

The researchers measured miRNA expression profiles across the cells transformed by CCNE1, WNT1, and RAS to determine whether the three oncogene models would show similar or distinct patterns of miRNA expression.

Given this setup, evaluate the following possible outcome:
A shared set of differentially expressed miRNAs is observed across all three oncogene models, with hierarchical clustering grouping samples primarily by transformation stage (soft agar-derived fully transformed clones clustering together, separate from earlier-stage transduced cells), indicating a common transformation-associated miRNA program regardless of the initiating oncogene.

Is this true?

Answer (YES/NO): NO